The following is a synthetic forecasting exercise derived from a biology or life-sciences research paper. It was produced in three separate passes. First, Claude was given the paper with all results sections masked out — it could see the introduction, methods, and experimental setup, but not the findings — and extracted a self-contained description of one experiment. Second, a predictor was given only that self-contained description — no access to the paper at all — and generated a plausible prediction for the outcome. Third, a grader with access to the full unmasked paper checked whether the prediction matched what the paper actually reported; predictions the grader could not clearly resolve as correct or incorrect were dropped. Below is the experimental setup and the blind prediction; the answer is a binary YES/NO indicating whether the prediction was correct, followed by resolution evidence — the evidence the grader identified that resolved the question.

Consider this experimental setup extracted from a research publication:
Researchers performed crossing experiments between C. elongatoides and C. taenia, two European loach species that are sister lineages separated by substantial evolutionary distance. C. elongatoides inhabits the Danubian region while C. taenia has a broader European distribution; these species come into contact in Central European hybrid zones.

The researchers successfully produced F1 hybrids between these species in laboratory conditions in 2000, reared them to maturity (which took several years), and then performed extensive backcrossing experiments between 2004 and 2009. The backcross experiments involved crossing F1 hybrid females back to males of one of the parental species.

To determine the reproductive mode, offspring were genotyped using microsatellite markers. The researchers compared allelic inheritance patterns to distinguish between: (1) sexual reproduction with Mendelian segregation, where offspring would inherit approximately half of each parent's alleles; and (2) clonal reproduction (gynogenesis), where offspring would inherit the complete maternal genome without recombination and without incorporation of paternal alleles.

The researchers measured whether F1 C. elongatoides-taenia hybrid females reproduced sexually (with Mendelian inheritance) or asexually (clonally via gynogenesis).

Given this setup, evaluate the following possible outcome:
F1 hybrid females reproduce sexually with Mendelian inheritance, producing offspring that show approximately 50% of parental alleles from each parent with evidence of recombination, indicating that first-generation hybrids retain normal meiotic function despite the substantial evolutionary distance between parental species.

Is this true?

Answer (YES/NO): NO